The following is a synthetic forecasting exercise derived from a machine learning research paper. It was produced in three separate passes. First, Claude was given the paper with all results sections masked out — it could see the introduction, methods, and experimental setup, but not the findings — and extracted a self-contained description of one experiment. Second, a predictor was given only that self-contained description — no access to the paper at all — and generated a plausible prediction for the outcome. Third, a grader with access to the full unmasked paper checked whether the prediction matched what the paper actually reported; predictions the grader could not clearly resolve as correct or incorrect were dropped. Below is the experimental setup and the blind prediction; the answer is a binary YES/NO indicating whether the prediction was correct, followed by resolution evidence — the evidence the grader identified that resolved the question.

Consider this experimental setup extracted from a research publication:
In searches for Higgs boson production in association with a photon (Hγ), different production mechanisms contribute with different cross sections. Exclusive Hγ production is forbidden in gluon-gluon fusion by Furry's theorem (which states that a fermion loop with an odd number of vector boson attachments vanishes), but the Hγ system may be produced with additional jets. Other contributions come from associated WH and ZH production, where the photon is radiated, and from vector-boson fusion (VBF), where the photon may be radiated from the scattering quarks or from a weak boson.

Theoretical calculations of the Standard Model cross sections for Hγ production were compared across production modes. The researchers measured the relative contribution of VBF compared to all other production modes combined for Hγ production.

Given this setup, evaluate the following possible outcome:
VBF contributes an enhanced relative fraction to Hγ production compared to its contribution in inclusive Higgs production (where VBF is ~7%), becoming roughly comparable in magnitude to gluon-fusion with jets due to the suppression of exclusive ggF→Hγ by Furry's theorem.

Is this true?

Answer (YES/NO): NO